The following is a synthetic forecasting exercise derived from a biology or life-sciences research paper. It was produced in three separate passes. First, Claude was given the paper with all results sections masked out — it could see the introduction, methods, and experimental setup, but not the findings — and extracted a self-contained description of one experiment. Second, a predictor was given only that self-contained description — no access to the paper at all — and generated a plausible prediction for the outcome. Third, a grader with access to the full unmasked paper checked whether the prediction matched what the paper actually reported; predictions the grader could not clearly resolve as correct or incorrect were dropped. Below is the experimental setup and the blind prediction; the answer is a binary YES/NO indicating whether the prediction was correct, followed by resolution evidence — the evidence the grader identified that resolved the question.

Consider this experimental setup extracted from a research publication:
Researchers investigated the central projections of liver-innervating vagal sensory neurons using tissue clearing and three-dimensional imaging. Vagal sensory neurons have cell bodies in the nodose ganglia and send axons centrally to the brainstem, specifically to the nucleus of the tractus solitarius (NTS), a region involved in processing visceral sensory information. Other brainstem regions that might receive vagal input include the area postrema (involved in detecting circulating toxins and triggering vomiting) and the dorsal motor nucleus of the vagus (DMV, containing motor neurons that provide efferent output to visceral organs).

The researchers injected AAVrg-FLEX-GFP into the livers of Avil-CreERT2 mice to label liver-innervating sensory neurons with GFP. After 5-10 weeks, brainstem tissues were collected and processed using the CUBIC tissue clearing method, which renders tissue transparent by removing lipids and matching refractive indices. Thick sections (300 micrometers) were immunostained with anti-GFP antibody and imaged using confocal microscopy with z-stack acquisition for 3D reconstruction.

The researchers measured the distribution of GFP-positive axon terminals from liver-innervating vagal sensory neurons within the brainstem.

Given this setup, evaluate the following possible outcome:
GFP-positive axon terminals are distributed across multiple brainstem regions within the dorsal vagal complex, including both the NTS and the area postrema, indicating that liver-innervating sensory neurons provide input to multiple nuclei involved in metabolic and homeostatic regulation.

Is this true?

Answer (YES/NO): YES